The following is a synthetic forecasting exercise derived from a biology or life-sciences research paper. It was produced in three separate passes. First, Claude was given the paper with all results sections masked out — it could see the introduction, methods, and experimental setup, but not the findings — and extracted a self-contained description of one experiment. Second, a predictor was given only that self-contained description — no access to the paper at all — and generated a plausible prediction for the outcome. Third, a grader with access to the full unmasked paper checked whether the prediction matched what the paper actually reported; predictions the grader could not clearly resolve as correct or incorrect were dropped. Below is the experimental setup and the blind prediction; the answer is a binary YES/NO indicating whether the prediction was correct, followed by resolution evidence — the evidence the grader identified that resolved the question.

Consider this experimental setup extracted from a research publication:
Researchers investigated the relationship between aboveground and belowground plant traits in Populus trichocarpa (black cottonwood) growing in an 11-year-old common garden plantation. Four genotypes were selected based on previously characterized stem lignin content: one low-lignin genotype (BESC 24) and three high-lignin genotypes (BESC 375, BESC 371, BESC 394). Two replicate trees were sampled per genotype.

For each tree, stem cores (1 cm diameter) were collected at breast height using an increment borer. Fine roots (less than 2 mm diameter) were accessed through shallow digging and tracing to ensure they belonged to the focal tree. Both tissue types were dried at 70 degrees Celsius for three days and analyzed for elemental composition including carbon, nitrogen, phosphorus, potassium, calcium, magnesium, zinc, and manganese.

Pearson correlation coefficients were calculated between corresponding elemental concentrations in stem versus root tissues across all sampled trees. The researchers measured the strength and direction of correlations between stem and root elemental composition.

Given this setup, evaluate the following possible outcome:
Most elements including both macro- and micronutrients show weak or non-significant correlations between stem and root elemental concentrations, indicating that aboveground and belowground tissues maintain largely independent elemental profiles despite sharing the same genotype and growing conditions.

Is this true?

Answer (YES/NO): YES